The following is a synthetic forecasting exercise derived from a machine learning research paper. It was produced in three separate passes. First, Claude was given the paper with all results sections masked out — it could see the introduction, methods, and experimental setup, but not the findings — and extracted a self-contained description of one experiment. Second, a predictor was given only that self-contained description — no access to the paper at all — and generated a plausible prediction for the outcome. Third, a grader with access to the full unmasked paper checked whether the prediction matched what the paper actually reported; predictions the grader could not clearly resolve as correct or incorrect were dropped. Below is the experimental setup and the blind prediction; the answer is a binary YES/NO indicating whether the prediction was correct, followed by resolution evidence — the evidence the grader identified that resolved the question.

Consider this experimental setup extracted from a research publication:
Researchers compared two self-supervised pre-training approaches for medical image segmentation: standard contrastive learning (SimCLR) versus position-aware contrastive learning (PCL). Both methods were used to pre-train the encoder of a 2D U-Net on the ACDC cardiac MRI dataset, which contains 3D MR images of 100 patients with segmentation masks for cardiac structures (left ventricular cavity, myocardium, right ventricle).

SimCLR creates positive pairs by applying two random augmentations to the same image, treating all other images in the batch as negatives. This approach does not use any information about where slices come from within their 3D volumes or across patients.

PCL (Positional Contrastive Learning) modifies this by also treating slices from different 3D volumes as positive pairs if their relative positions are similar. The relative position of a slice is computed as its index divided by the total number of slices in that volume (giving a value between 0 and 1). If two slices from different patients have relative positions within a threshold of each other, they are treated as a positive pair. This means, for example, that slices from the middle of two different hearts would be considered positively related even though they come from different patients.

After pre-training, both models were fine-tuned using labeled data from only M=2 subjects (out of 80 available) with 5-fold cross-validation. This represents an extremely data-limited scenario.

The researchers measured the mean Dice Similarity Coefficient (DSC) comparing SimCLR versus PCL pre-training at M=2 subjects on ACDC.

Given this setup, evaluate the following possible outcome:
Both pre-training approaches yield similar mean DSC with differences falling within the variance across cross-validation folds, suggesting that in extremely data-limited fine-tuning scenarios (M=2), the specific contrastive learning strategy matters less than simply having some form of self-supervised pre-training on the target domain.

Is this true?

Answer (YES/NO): NO